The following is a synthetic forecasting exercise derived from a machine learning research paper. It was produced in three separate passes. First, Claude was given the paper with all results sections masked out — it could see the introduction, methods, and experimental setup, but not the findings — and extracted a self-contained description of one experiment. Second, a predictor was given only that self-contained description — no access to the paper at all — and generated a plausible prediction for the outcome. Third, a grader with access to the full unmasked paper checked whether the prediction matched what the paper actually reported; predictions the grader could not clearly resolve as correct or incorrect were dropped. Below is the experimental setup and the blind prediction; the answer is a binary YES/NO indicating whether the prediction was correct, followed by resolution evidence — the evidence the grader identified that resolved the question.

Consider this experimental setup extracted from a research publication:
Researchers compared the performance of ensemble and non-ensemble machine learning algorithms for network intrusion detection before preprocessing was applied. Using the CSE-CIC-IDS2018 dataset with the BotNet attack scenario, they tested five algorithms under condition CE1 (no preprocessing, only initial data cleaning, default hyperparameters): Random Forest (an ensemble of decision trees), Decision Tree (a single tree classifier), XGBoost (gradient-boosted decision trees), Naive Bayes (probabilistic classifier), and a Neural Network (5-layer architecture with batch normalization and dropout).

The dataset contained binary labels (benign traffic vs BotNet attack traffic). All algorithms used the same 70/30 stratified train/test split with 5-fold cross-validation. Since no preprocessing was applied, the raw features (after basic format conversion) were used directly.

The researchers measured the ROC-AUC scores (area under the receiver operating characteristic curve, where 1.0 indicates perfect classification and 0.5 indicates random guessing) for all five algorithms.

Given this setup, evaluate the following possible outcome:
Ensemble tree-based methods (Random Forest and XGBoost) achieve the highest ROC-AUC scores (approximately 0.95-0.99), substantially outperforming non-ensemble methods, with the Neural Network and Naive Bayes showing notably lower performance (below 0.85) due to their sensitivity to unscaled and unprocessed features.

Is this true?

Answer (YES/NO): NO